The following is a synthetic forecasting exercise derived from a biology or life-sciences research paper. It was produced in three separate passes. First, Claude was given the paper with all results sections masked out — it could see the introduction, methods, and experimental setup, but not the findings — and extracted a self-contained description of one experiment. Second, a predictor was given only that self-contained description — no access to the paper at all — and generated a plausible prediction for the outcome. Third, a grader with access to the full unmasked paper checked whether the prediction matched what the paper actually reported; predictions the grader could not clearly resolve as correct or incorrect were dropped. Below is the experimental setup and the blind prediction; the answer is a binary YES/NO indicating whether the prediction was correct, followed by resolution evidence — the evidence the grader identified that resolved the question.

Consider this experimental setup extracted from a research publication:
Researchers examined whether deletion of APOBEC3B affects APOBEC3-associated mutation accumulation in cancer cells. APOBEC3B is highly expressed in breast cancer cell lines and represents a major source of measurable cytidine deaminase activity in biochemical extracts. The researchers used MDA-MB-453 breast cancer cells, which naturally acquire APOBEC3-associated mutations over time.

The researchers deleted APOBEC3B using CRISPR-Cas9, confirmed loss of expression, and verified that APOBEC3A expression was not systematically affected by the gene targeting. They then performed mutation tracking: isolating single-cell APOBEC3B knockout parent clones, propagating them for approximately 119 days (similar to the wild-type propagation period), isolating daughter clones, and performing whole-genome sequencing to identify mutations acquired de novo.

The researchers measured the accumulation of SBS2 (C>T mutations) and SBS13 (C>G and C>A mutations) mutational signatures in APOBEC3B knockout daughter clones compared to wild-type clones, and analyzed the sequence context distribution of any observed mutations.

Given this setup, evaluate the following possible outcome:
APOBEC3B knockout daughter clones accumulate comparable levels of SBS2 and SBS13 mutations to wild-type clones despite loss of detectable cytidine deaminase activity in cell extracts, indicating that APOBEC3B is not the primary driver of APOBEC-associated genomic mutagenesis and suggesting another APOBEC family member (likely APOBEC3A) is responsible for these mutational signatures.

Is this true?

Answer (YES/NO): NO